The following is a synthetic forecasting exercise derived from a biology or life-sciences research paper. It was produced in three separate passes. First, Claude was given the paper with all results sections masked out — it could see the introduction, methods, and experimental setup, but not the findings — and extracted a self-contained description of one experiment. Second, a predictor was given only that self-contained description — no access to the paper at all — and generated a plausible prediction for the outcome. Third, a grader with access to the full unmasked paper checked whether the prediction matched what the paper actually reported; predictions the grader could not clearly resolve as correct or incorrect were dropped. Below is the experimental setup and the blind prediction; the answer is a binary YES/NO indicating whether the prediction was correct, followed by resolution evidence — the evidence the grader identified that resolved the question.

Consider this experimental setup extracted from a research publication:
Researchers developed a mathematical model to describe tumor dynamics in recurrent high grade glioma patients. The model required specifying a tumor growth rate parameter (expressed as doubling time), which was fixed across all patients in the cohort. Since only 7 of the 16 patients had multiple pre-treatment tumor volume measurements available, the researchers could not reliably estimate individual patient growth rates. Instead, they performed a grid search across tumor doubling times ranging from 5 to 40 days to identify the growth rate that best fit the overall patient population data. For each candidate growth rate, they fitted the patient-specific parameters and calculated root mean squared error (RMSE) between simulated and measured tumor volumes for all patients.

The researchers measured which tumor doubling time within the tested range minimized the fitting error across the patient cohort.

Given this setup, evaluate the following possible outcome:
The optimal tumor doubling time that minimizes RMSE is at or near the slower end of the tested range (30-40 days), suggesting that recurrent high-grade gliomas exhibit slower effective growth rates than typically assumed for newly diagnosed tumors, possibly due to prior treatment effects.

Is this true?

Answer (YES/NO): NO